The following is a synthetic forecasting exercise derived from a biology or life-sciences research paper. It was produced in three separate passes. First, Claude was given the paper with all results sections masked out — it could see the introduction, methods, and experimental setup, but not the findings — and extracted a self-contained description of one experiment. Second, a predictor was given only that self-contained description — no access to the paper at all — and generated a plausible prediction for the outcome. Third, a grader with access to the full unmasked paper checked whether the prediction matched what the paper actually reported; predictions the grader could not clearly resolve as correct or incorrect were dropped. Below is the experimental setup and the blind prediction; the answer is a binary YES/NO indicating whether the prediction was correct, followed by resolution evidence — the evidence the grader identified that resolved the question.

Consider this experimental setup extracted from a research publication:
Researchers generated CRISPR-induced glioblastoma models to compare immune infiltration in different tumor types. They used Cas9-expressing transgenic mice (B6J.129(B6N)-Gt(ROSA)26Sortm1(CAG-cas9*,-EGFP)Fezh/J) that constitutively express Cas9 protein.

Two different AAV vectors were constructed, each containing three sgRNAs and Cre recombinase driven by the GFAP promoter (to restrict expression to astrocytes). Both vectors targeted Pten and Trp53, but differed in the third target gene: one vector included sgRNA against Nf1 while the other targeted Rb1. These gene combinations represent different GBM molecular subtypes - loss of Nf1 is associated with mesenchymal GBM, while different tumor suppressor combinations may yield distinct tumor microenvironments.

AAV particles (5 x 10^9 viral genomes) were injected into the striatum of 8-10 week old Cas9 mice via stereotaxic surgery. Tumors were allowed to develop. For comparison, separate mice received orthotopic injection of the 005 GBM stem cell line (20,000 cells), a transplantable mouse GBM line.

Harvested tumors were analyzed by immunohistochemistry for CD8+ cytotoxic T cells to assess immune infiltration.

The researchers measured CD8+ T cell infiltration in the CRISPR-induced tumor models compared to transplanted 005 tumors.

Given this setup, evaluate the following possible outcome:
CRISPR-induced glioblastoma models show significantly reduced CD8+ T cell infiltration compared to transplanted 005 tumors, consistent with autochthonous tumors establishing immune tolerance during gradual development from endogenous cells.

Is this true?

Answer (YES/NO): YES